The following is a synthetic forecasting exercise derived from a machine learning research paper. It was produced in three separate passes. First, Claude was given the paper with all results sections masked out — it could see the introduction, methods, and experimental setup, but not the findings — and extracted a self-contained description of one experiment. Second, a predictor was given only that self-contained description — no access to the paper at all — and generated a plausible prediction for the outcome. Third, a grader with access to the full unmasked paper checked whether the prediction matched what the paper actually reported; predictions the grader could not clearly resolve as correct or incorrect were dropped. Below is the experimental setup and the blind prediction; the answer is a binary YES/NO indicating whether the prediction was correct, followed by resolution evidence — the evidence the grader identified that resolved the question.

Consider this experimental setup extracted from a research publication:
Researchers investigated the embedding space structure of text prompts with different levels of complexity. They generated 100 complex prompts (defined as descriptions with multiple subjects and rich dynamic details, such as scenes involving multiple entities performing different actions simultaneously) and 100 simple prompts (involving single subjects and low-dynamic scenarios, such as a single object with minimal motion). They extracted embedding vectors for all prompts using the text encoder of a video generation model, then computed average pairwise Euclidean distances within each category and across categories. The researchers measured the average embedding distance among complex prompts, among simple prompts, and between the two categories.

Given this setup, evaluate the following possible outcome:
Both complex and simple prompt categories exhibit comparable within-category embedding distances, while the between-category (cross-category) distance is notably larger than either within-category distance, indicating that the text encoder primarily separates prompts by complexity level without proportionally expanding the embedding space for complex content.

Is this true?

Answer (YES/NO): NO